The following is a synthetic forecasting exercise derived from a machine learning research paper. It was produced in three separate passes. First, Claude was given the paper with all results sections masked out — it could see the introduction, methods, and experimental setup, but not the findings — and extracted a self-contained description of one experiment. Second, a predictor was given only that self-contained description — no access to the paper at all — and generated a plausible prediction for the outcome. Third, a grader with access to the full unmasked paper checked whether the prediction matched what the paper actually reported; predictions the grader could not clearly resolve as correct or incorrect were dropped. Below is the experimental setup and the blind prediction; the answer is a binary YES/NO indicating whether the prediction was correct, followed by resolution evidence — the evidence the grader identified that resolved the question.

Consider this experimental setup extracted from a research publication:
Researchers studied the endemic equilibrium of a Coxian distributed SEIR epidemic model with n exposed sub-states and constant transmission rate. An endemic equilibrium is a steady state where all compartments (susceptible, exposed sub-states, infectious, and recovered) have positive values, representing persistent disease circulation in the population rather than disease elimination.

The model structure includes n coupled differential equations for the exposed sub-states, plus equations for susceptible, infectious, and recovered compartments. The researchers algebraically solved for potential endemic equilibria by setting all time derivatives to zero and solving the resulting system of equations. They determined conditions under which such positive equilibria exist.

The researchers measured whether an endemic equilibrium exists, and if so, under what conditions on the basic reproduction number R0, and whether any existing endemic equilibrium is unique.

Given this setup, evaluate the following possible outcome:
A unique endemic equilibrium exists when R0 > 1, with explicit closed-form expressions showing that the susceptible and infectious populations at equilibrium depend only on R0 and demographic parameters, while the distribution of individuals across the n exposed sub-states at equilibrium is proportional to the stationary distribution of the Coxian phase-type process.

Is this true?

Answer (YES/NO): NO